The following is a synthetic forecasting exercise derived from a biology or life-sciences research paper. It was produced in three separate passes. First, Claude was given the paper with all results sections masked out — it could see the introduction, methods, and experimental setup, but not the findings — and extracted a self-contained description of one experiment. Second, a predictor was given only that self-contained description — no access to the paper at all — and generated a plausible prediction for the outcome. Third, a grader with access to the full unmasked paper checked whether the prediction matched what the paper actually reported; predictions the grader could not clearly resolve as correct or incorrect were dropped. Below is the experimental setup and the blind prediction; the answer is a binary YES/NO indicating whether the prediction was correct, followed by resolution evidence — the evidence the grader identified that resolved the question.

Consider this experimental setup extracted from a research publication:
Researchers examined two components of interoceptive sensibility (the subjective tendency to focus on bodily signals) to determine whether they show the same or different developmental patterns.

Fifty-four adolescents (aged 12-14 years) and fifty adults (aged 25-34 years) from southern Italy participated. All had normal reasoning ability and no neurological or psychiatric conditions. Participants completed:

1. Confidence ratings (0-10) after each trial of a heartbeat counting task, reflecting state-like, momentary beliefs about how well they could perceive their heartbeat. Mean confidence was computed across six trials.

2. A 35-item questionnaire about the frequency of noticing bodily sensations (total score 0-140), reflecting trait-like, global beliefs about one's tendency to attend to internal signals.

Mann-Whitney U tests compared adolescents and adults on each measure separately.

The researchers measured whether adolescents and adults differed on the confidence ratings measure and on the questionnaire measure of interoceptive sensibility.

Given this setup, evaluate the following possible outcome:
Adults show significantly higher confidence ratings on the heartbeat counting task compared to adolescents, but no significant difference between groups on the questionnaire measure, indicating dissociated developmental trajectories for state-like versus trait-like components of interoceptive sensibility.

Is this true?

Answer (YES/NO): NO